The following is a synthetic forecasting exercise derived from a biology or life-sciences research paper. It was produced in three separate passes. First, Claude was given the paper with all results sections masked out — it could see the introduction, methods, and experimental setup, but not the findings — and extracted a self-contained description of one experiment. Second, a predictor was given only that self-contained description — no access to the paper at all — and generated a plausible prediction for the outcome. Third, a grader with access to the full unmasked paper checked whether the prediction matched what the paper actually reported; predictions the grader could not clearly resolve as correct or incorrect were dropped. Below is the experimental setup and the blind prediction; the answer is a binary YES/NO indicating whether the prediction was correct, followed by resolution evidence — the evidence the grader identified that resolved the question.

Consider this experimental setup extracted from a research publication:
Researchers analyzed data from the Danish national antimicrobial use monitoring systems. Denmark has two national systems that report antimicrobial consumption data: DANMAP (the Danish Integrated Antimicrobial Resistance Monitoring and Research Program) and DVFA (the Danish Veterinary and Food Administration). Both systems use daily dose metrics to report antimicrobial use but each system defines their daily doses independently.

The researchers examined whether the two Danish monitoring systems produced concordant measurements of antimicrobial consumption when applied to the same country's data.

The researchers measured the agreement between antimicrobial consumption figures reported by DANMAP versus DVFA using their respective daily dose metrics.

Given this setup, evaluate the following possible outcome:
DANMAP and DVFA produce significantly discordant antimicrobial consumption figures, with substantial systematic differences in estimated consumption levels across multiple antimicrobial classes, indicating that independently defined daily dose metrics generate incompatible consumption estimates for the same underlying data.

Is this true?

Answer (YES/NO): YES